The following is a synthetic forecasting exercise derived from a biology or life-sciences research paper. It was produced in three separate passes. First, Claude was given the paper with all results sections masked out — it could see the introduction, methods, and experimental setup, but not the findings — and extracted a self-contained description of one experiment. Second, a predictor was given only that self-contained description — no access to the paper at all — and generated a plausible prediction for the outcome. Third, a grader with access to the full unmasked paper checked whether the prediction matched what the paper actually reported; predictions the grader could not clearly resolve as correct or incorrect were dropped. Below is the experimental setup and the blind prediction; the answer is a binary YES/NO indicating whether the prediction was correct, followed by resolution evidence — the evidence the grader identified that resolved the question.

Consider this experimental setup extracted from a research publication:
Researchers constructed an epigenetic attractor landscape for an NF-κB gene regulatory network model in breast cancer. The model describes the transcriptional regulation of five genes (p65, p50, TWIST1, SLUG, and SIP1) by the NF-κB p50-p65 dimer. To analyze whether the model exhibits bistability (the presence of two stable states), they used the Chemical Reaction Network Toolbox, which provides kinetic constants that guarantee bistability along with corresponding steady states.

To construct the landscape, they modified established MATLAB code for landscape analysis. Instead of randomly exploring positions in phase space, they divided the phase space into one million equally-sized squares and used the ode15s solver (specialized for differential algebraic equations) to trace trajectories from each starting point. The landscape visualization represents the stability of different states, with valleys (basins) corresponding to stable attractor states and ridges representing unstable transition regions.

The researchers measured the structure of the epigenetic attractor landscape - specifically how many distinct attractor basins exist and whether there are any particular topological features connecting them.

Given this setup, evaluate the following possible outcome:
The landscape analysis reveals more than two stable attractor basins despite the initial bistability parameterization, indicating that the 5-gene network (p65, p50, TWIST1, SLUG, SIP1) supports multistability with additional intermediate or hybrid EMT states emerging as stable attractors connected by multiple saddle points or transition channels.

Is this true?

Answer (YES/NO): NO